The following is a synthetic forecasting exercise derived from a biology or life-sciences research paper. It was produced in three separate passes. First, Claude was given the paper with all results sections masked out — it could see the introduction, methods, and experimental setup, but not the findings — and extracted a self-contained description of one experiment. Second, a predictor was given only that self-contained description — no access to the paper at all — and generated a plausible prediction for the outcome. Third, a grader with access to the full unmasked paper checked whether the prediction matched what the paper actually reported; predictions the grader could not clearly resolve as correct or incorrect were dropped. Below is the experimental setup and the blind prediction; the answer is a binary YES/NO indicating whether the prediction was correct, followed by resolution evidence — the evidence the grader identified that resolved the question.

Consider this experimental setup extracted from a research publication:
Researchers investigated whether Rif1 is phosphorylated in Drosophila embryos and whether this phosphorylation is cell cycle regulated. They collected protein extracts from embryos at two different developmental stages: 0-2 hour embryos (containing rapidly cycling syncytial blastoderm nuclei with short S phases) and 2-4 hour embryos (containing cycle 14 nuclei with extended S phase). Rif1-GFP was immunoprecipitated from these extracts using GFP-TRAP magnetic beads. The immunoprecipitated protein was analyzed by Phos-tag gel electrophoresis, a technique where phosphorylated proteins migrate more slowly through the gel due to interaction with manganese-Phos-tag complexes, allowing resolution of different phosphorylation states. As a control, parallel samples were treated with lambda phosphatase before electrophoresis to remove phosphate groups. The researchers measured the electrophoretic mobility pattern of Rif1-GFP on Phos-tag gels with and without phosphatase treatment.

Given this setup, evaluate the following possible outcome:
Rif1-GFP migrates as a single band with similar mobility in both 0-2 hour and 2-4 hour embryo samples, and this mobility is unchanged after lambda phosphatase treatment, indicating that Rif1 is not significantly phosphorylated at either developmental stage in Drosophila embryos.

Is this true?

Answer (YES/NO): NO